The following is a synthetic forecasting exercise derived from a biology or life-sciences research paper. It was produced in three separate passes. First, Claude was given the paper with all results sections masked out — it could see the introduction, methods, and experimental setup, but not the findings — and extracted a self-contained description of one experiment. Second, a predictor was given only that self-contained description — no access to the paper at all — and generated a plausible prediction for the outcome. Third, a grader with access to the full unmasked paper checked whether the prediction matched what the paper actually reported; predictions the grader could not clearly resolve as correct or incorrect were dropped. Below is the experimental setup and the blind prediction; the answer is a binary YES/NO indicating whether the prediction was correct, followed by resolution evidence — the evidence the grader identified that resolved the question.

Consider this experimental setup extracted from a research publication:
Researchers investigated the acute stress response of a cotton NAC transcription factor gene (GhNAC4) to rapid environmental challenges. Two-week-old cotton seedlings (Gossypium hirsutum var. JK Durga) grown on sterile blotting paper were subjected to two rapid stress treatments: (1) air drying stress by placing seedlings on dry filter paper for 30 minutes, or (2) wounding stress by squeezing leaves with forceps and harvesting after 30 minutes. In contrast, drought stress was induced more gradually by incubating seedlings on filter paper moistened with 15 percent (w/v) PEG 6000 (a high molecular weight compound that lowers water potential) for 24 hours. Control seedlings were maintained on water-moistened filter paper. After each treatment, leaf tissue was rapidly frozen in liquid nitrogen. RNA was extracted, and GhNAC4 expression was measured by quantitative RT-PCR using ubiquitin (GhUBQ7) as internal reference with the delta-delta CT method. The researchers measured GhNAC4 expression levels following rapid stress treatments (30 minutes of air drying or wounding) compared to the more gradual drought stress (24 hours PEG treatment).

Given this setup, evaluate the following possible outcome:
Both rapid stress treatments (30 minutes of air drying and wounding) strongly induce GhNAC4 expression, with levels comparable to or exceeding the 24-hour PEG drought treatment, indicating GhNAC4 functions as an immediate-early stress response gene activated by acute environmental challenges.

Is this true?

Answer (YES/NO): NO